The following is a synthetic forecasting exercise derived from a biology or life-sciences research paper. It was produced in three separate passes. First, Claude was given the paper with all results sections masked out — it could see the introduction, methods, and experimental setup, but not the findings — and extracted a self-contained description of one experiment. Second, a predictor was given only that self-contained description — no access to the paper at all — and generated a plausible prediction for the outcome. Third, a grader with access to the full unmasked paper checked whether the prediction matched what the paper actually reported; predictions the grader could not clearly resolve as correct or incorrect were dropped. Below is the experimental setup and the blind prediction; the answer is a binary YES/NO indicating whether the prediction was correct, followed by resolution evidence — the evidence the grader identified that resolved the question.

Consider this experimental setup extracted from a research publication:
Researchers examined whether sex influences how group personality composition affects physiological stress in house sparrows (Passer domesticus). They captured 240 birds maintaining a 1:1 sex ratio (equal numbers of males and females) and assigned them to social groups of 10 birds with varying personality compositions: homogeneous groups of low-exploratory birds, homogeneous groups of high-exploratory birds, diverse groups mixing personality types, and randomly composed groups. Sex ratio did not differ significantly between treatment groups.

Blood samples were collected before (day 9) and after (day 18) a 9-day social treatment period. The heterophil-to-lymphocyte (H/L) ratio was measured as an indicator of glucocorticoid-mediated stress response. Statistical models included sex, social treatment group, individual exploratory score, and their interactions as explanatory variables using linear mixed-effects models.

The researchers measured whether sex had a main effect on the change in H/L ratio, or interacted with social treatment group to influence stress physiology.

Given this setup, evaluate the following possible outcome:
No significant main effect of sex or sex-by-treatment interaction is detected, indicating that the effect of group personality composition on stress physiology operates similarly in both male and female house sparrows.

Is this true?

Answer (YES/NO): YES